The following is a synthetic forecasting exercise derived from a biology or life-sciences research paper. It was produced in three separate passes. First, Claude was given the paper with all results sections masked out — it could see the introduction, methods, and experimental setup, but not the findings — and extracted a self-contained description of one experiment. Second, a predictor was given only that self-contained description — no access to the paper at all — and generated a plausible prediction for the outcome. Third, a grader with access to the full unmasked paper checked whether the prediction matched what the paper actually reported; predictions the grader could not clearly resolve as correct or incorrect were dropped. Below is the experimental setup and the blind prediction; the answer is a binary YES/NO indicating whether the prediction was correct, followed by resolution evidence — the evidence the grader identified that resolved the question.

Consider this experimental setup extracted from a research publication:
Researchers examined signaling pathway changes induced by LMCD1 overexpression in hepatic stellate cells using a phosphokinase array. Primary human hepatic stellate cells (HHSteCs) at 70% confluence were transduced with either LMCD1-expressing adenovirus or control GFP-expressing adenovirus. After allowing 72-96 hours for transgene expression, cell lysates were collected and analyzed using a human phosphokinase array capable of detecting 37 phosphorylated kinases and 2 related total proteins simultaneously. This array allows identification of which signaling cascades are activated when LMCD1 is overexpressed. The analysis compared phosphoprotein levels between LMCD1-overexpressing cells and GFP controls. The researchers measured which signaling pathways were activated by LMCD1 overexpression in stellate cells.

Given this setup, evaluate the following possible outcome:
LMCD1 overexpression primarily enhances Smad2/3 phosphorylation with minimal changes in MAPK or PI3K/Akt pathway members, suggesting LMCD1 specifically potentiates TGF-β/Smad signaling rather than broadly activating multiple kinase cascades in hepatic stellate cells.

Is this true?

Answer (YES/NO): NO